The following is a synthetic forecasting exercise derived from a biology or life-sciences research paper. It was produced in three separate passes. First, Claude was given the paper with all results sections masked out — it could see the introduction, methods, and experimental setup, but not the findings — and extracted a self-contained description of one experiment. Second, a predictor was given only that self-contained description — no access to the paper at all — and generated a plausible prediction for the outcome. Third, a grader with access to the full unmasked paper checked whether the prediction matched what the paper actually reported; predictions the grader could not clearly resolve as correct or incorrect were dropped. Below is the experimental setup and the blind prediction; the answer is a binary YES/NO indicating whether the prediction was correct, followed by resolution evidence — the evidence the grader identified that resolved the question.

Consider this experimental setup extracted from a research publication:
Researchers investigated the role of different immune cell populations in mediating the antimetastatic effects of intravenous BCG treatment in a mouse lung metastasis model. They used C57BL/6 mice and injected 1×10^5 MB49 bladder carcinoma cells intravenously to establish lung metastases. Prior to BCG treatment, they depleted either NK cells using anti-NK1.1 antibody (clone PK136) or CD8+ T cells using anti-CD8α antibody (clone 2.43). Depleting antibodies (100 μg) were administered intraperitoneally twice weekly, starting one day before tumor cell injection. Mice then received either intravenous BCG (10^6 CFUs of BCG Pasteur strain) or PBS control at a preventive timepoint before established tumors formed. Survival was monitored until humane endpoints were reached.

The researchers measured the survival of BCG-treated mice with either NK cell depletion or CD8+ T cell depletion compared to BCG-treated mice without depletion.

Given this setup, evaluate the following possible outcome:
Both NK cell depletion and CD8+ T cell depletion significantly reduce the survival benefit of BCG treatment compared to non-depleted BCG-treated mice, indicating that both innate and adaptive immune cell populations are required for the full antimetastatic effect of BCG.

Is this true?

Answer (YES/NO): NO